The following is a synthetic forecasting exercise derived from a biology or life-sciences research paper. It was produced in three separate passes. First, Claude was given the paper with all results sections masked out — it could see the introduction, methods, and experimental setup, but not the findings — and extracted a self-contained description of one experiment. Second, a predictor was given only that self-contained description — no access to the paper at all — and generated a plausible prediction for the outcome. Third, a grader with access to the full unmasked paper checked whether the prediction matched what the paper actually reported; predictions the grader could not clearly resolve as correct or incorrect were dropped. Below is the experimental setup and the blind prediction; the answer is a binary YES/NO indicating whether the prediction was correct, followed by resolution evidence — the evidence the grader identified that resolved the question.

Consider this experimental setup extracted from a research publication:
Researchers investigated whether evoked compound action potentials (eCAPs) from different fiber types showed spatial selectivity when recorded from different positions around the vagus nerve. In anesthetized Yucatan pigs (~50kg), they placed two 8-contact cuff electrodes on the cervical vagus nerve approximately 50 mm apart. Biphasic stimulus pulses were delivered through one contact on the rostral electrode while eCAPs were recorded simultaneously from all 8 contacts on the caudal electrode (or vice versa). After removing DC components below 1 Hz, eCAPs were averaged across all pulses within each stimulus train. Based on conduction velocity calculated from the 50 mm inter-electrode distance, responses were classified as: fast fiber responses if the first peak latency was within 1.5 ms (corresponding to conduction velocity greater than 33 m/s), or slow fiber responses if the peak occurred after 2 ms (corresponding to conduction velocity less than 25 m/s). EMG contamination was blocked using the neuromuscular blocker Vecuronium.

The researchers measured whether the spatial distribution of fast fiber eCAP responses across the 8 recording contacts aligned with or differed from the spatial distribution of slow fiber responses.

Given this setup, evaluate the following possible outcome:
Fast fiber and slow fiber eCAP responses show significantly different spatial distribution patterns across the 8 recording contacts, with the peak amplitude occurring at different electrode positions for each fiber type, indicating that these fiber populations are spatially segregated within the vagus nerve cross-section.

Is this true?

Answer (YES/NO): YES